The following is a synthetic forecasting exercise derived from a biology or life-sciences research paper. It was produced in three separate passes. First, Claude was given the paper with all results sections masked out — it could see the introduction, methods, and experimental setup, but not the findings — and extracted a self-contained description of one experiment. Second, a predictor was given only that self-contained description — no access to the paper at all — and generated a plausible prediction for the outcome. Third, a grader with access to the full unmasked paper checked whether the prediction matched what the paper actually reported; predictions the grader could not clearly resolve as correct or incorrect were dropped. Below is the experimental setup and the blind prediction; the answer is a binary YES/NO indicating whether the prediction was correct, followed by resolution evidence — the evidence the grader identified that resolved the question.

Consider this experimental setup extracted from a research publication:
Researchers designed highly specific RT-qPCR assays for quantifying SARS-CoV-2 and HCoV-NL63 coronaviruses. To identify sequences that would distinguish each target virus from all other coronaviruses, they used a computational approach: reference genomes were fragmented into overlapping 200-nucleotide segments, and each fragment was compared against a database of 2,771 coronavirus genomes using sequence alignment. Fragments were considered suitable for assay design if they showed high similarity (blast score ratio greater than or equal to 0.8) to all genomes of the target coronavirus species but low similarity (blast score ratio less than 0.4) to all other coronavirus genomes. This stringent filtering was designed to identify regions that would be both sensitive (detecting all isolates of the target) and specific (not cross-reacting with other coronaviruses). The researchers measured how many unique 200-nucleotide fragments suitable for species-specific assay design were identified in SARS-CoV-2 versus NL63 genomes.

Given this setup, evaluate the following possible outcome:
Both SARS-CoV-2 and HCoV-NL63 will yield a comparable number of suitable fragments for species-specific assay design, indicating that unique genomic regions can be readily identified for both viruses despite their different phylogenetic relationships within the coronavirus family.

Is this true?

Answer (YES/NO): NO